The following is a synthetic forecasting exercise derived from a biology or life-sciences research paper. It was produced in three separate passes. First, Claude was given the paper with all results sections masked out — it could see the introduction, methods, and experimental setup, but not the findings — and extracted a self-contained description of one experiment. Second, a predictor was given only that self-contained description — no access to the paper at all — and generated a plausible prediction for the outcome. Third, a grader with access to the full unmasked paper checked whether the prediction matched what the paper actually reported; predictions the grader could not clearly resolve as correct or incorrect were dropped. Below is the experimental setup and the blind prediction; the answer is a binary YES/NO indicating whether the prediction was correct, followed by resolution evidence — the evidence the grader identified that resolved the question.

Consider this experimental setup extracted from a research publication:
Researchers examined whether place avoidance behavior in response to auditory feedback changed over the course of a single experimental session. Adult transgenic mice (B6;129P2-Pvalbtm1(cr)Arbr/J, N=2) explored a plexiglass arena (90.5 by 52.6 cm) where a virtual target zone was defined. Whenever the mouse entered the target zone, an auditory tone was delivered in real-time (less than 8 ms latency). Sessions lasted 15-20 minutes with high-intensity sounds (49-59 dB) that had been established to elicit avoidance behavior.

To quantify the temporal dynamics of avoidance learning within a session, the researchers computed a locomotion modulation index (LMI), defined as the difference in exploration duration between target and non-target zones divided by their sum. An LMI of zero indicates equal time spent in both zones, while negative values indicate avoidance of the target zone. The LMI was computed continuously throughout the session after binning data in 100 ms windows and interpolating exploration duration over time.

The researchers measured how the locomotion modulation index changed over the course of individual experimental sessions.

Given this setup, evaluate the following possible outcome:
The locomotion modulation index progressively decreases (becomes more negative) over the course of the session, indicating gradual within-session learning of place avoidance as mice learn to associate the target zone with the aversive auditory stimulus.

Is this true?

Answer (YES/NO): YES